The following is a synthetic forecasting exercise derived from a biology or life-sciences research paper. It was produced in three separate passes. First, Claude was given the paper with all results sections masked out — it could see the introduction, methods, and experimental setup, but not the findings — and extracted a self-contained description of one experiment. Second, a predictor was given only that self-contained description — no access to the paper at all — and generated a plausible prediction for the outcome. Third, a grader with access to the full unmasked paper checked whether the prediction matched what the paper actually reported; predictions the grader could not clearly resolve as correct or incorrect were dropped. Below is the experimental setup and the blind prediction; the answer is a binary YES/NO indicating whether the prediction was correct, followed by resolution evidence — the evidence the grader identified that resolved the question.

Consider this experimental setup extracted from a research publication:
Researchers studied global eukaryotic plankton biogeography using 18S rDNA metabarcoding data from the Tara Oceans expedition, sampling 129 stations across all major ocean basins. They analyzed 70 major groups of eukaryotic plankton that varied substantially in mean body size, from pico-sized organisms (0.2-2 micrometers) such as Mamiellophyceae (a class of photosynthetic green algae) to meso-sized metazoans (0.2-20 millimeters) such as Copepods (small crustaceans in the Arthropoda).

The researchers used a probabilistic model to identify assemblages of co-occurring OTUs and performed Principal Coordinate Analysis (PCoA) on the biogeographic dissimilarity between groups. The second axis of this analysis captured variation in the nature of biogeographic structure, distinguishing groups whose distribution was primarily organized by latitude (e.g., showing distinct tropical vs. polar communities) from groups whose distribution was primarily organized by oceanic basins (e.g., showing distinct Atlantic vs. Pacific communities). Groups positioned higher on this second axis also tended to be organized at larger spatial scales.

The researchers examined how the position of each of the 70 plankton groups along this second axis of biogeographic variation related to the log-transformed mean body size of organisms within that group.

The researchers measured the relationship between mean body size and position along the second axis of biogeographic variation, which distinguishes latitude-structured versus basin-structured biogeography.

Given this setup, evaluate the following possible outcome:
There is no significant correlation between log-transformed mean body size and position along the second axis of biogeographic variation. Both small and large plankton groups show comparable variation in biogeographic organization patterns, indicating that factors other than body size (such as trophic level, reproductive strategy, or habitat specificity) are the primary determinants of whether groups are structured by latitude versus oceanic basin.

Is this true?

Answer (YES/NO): NO